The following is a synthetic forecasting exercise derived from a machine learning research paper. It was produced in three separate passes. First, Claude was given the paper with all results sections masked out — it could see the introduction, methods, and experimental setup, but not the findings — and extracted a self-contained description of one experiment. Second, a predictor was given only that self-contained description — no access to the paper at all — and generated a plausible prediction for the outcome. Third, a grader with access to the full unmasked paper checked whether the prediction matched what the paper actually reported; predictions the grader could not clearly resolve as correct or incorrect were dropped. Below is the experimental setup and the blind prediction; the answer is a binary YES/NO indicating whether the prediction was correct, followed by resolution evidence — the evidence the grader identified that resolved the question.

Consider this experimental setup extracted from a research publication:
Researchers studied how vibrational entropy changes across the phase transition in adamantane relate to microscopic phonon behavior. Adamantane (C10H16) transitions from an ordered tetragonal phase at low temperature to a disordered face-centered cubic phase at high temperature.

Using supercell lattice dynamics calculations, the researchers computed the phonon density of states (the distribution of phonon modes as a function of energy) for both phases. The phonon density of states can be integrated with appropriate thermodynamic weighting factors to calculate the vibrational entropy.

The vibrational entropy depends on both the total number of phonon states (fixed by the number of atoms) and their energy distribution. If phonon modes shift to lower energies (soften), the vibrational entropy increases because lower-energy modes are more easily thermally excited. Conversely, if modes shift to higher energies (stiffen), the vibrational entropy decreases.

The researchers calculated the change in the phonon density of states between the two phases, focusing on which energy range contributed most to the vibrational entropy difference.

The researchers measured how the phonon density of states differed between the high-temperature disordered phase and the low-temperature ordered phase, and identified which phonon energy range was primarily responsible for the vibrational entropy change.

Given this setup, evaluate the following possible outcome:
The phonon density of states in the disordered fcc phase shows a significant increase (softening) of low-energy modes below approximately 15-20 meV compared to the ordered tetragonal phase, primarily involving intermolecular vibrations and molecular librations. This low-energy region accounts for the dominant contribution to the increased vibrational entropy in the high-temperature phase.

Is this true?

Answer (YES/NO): NO